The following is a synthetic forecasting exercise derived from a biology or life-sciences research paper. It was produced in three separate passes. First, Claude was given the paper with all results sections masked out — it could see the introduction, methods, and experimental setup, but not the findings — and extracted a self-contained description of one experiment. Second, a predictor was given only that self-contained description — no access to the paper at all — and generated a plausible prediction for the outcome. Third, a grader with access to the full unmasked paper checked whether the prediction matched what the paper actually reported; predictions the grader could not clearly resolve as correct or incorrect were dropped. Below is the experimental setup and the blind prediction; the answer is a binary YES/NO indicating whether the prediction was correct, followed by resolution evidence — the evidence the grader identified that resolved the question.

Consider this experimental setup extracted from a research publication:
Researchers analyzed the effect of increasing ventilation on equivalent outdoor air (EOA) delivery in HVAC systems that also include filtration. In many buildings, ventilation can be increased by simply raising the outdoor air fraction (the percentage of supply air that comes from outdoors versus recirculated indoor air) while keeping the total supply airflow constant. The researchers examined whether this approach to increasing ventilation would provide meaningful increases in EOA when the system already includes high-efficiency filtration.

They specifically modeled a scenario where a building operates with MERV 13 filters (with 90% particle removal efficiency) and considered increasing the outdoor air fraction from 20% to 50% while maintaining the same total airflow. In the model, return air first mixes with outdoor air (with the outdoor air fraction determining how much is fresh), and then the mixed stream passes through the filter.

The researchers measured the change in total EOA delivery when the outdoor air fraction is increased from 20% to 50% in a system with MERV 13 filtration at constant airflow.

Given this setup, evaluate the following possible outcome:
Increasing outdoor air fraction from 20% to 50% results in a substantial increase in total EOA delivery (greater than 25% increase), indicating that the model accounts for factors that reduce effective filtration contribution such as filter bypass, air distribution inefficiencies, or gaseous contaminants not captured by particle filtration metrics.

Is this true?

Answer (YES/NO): NO